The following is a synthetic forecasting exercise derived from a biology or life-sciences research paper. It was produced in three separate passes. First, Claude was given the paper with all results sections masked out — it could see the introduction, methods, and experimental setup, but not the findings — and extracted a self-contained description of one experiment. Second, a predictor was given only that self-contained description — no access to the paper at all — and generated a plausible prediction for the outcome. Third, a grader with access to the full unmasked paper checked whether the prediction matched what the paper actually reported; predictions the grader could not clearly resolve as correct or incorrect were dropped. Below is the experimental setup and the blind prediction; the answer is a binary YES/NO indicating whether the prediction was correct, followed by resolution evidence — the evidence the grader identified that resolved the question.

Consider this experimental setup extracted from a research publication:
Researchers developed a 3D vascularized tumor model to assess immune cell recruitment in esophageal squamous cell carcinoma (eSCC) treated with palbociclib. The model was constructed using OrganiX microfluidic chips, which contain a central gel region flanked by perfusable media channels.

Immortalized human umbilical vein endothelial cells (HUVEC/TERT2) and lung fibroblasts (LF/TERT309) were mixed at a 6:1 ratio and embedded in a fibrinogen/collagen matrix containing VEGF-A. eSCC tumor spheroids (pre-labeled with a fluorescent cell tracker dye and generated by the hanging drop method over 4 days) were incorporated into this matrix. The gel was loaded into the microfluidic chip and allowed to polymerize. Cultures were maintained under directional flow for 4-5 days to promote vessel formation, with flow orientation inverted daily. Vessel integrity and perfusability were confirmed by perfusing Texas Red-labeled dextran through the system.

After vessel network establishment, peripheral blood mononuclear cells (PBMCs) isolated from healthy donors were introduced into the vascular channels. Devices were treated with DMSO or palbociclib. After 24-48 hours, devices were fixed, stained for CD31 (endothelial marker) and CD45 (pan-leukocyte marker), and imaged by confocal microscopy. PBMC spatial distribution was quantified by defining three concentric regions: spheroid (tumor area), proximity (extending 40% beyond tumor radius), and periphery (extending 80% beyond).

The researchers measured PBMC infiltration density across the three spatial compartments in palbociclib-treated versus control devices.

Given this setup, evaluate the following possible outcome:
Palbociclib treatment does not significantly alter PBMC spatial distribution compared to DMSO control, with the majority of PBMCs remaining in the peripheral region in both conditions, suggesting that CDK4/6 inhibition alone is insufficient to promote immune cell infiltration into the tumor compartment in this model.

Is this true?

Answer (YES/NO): NO